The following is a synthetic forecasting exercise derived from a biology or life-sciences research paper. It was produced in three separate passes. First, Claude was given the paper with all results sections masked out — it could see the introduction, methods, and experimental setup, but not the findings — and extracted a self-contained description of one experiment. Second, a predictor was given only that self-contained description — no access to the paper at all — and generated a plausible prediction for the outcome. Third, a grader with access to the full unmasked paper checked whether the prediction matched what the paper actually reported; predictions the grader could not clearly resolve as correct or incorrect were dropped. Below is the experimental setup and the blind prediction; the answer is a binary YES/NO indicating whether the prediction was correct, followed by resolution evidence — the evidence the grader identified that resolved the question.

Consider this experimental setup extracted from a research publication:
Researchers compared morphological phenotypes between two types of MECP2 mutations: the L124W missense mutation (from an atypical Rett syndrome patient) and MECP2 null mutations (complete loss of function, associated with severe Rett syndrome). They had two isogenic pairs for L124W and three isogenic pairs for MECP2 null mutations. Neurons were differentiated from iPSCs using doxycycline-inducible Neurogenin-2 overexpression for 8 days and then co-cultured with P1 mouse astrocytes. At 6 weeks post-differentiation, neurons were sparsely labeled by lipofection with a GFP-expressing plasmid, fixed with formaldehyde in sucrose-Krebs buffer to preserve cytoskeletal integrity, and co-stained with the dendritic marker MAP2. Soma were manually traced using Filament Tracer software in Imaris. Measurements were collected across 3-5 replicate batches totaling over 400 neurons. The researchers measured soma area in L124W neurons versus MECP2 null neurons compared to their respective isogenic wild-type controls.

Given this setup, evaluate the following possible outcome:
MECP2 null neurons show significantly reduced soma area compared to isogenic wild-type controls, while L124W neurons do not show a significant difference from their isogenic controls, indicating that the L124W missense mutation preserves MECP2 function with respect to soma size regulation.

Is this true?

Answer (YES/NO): YES